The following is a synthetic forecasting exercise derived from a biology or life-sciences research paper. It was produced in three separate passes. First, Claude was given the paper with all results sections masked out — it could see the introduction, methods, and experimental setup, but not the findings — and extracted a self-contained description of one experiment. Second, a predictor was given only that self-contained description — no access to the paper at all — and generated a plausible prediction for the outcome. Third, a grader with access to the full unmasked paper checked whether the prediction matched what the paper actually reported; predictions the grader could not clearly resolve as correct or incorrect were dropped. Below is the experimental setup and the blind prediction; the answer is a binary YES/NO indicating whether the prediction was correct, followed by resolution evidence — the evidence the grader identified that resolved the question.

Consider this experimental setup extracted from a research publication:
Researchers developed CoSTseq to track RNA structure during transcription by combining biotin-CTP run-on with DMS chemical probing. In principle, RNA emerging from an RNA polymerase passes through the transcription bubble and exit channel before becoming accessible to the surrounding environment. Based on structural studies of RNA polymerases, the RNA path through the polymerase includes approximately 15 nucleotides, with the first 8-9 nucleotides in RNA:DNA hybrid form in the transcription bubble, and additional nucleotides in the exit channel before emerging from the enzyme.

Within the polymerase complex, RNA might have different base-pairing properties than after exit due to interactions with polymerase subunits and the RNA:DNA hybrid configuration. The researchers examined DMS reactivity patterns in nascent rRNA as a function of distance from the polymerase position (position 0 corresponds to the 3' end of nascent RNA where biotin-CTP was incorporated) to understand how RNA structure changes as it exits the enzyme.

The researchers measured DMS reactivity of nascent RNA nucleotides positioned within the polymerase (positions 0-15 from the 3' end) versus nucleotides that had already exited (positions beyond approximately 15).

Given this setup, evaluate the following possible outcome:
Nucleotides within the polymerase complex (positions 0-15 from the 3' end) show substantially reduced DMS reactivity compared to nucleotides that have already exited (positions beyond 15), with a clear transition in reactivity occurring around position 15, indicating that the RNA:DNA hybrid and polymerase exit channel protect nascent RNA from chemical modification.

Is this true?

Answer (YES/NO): NO